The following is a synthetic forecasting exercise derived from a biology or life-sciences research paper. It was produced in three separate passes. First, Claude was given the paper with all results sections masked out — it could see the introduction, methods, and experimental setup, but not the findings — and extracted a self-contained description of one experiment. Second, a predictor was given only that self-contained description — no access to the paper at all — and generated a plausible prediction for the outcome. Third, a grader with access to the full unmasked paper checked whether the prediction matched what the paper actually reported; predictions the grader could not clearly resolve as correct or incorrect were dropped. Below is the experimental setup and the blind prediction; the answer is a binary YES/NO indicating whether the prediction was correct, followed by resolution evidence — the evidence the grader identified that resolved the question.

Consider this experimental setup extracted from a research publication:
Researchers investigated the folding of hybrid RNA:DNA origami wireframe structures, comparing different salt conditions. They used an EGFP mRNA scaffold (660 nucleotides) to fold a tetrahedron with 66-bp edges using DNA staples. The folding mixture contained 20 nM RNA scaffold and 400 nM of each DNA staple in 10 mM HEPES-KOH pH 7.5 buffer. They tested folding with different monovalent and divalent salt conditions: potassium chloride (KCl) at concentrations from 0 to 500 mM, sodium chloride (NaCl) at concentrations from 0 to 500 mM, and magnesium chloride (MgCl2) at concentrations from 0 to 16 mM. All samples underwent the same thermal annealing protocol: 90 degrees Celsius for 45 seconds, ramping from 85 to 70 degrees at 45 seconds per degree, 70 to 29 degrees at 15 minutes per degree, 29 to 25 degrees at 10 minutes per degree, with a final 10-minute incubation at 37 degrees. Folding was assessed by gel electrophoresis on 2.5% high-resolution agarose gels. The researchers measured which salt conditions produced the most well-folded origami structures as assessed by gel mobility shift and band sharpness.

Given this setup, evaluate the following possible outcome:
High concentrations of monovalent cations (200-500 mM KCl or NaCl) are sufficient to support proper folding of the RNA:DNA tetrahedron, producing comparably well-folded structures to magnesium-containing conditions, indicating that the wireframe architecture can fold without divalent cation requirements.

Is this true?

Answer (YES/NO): YES